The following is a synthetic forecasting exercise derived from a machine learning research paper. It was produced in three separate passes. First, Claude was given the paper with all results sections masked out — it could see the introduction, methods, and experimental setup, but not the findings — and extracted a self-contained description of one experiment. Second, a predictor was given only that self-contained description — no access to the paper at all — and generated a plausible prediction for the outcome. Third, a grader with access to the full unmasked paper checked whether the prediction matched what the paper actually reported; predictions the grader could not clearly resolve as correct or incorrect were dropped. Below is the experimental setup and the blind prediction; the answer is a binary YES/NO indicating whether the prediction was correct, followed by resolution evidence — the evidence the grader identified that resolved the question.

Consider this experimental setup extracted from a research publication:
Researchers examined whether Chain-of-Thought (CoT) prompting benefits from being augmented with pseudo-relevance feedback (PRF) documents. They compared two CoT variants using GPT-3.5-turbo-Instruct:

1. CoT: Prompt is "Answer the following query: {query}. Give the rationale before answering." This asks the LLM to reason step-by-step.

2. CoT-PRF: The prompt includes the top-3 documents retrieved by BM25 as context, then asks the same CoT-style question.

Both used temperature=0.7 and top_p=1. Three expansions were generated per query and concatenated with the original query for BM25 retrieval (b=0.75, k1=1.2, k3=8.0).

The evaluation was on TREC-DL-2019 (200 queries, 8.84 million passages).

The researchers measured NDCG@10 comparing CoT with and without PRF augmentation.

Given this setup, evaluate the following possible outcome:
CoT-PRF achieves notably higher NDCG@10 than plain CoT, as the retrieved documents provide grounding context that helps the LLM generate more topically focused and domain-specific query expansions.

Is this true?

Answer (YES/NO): NO